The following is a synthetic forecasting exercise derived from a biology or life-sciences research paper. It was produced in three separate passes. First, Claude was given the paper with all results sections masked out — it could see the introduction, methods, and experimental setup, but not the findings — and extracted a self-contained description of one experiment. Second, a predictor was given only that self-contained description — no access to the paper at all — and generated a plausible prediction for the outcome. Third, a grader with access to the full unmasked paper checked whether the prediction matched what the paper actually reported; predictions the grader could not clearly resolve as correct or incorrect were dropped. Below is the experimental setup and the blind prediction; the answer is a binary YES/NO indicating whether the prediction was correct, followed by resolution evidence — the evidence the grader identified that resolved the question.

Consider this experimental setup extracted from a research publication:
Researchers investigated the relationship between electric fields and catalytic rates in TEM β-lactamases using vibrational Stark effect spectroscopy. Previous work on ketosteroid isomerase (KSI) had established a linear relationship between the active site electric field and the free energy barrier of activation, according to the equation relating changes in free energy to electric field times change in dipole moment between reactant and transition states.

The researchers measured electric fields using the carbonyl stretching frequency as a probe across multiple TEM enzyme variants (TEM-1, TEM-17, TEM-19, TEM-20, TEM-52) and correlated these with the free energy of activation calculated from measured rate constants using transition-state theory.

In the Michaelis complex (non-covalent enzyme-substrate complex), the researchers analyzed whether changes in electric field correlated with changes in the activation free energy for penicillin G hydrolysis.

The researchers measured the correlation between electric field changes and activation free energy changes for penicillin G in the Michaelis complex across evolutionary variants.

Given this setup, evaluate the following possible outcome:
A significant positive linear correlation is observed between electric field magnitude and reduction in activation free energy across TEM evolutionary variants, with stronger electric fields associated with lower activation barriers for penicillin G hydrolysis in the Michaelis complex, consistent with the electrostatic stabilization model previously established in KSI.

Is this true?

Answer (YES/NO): NO